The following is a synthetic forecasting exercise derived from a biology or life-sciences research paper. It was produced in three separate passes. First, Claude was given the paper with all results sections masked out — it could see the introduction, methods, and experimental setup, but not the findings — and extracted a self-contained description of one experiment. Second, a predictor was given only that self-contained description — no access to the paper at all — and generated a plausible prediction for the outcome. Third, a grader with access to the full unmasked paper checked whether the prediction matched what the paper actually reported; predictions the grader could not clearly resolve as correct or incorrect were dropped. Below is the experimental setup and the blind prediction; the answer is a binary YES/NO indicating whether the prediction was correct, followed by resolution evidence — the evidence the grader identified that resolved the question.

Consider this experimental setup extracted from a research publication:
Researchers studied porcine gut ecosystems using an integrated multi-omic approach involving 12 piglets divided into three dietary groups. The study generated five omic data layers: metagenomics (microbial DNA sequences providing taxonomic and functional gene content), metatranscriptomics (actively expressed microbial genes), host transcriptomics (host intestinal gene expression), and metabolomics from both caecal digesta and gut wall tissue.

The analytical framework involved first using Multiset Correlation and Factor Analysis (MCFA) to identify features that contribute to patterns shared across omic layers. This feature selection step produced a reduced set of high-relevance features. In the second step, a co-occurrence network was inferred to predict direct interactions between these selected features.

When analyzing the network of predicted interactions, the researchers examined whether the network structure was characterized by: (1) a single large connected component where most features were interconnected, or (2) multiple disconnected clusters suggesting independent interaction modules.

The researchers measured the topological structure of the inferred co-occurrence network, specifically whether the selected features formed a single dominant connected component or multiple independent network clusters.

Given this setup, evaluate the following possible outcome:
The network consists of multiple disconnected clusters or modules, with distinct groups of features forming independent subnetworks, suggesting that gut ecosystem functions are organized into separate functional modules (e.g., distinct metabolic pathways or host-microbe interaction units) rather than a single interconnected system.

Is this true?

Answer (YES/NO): NO